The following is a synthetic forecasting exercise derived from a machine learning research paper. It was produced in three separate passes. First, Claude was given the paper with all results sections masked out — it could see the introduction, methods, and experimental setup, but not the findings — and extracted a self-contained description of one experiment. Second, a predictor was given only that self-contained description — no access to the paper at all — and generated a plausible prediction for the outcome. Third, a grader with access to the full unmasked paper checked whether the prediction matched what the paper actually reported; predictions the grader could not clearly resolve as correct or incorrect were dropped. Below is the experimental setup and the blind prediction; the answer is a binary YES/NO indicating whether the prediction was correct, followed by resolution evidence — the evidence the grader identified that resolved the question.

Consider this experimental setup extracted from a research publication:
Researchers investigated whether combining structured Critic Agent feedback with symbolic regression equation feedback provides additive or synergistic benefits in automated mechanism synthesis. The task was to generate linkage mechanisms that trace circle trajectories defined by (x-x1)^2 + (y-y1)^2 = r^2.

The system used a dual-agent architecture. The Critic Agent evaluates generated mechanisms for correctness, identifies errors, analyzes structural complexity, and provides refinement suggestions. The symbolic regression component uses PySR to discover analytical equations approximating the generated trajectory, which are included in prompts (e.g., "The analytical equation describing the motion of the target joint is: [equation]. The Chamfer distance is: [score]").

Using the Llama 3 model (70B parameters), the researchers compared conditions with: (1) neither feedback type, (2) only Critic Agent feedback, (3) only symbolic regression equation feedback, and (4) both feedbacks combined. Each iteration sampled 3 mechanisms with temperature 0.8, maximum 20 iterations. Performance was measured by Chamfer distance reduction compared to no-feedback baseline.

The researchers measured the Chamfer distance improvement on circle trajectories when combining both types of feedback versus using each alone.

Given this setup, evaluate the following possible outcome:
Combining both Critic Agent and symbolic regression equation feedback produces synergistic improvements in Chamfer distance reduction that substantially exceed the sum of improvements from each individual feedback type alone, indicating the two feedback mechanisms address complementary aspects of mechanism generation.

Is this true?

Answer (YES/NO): NO